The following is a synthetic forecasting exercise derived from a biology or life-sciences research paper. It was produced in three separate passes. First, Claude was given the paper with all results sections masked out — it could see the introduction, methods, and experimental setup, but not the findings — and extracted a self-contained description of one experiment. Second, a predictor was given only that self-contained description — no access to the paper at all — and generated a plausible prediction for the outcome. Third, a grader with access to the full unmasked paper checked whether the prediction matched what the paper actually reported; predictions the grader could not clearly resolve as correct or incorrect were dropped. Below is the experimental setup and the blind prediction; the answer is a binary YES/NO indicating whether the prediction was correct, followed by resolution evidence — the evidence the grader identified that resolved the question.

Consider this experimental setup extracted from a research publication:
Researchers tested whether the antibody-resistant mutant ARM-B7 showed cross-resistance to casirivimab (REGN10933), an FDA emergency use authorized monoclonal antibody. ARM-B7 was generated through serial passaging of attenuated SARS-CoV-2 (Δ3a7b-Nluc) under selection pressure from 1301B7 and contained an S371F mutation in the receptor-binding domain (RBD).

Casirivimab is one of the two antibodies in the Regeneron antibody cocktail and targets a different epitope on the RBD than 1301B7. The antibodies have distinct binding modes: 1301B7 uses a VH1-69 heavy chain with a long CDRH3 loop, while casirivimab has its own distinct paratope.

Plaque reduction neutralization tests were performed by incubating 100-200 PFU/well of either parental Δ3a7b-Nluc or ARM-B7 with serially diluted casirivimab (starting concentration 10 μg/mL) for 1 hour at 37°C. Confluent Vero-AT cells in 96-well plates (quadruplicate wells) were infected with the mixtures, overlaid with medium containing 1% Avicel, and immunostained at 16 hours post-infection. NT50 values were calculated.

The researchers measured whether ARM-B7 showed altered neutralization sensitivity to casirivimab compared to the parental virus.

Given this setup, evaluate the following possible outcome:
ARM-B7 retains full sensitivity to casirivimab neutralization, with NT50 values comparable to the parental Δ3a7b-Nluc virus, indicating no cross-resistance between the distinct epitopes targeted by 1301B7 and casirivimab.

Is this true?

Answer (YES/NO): NO